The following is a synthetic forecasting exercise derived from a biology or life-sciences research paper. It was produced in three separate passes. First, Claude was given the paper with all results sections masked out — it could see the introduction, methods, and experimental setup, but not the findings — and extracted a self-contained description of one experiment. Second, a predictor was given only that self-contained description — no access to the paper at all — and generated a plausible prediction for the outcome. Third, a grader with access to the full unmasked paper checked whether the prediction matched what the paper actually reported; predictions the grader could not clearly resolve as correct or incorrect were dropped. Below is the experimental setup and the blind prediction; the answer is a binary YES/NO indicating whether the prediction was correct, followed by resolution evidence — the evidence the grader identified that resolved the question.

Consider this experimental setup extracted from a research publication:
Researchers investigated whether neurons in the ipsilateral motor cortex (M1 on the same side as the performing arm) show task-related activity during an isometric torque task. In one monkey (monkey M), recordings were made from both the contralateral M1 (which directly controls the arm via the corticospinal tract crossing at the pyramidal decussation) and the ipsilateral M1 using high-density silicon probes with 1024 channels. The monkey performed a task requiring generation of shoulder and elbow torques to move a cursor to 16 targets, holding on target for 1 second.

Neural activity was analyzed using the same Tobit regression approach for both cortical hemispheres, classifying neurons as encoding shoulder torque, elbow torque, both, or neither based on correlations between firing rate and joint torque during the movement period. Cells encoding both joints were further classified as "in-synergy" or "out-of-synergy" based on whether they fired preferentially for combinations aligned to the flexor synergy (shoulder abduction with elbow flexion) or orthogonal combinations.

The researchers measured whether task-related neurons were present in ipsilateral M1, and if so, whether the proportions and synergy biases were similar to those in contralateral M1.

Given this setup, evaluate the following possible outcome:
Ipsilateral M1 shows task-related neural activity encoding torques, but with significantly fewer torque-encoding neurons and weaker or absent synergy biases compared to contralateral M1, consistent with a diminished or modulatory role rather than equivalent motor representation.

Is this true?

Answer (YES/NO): NO